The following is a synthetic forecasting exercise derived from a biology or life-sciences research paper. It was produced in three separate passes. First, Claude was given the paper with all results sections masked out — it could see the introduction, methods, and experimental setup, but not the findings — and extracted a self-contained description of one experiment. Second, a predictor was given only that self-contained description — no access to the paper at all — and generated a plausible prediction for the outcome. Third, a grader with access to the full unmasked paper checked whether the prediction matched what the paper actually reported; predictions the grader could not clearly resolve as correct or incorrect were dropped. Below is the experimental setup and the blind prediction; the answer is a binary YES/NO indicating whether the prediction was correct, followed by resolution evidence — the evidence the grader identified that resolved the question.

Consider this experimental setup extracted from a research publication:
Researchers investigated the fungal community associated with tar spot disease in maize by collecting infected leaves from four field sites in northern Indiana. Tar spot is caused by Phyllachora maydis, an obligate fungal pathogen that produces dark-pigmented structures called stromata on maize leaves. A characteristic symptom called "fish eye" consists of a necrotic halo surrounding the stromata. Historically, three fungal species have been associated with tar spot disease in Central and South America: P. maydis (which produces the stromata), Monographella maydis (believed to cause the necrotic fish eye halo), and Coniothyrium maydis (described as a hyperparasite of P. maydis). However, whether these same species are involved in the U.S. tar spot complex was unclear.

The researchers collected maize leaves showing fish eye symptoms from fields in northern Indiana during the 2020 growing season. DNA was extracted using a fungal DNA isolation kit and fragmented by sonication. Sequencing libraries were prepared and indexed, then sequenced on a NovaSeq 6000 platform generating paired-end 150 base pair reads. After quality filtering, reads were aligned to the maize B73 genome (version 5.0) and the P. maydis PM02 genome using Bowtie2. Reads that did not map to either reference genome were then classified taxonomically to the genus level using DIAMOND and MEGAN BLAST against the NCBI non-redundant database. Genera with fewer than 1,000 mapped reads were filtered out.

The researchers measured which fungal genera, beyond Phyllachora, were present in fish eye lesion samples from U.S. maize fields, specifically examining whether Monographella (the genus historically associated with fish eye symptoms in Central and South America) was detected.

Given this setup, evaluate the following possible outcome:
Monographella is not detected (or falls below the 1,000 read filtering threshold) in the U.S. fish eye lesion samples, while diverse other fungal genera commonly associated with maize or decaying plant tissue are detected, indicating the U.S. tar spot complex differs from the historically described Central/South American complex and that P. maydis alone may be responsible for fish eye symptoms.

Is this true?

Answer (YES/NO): NO